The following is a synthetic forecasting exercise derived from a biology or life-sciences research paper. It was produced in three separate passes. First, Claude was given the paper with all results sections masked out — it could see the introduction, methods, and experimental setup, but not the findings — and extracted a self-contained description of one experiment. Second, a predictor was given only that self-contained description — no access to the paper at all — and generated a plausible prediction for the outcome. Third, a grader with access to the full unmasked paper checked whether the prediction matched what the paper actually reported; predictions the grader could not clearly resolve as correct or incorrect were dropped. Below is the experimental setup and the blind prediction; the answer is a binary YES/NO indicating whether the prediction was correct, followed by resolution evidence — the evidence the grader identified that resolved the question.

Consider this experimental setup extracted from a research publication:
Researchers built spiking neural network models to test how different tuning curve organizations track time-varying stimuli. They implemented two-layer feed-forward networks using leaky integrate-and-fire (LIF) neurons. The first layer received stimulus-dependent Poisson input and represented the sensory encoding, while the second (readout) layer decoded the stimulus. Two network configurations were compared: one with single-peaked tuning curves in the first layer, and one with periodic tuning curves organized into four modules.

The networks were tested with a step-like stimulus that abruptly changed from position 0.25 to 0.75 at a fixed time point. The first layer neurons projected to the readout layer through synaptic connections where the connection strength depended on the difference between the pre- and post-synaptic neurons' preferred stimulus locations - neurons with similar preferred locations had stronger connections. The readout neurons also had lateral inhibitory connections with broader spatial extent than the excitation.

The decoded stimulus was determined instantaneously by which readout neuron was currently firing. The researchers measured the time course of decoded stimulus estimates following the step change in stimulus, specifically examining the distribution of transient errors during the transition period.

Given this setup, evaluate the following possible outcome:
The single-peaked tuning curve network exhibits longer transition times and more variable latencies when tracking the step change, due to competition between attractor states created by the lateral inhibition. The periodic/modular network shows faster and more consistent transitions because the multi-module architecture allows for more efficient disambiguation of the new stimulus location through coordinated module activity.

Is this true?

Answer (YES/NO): NO